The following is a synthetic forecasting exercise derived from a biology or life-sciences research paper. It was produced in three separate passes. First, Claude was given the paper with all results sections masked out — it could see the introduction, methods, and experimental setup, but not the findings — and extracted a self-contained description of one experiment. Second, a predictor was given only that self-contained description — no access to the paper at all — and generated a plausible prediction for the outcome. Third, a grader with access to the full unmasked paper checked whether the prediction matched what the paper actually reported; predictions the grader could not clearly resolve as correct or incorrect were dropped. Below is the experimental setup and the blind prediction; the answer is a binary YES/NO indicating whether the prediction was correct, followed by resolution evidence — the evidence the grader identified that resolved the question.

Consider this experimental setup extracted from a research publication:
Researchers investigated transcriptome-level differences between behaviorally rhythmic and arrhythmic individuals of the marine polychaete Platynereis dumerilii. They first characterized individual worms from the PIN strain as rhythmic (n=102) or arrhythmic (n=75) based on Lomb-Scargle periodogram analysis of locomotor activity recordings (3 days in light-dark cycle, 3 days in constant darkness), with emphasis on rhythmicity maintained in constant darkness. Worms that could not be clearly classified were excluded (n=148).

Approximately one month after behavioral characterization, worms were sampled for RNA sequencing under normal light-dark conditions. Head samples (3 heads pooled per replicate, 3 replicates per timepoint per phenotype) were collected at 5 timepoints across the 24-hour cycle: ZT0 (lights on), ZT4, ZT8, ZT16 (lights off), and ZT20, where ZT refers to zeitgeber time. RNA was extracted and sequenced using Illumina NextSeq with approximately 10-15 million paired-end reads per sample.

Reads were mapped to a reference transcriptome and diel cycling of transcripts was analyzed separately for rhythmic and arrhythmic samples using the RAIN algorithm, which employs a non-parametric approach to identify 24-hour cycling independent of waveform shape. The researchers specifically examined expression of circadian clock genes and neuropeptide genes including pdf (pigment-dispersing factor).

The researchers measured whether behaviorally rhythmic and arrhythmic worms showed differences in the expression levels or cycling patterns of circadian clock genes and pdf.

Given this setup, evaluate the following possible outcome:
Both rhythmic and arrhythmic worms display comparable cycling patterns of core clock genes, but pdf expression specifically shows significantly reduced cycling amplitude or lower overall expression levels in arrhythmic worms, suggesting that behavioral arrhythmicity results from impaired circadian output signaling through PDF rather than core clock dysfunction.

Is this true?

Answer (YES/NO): NO